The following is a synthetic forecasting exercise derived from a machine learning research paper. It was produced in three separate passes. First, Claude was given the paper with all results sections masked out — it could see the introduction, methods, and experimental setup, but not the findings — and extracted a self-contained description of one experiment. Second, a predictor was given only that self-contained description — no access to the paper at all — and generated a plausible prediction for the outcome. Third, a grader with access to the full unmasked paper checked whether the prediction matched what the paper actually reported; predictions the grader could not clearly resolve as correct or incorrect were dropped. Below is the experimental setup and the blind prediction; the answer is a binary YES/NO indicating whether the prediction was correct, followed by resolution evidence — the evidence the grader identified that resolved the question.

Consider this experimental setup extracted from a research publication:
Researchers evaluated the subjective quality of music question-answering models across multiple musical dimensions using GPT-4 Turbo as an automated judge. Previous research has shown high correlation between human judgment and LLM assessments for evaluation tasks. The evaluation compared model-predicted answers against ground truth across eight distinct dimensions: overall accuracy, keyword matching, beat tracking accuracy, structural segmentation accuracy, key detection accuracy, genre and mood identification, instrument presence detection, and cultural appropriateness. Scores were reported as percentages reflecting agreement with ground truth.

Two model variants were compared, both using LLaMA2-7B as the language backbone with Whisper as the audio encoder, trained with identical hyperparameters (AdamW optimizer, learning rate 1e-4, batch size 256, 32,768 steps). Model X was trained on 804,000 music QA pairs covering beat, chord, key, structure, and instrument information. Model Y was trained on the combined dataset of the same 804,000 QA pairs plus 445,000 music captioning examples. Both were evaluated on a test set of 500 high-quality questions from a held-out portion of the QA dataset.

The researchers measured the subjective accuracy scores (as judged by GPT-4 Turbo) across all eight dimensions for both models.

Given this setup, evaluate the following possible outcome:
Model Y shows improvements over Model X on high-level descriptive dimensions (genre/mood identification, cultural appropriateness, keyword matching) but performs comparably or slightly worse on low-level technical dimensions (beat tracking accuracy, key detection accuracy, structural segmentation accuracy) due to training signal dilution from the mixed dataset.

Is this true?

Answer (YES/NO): NO